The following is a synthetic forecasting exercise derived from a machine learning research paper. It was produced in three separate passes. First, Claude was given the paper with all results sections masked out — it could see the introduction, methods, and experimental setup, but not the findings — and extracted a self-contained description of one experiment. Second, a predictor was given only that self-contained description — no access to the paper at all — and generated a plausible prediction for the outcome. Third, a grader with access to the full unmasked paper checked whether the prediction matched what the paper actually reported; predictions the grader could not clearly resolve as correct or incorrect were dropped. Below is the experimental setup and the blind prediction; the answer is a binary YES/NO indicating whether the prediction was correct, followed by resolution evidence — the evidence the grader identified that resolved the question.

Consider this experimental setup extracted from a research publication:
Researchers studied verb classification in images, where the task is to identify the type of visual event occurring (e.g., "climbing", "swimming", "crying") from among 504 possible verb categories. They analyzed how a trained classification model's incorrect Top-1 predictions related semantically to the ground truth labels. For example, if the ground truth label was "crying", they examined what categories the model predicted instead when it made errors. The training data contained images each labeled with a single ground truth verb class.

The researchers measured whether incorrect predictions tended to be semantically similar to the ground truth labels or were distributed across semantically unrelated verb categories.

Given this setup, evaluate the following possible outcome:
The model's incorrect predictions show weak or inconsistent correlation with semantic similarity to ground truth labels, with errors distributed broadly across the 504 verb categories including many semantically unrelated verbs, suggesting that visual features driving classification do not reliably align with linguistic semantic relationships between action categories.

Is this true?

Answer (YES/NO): NO